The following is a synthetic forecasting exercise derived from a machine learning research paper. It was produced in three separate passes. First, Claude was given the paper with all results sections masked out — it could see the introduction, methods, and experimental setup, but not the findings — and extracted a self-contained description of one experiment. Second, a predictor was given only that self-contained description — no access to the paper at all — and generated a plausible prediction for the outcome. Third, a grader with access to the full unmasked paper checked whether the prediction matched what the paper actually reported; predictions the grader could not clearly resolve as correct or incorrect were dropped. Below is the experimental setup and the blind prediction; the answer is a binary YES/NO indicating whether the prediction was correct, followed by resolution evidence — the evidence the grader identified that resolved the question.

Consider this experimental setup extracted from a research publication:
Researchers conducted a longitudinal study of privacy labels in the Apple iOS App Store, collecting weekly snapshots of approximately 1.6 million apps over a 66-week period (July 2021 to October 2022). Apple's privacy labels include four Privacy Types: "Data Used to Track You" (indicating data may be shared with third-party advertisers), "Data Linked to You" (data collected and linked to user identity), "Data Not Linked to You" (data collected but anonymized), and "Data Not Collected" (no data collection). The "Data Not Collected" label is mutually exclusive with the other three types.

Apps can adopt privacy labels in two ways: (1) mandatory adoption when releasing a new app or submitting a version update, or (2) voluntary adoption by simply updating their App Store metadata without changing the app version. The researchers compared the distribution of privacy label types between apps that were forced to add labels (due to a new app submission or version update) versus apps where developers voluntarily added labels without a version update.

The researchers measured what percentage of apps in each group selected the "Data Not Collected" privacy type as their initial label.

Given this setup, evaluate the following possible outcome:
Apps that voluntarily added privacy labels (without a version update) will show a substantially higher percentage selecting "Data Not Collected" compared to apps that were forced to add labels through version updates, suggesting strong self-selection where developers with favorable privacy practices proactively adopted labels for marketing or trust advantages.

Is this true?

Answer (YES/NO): NO